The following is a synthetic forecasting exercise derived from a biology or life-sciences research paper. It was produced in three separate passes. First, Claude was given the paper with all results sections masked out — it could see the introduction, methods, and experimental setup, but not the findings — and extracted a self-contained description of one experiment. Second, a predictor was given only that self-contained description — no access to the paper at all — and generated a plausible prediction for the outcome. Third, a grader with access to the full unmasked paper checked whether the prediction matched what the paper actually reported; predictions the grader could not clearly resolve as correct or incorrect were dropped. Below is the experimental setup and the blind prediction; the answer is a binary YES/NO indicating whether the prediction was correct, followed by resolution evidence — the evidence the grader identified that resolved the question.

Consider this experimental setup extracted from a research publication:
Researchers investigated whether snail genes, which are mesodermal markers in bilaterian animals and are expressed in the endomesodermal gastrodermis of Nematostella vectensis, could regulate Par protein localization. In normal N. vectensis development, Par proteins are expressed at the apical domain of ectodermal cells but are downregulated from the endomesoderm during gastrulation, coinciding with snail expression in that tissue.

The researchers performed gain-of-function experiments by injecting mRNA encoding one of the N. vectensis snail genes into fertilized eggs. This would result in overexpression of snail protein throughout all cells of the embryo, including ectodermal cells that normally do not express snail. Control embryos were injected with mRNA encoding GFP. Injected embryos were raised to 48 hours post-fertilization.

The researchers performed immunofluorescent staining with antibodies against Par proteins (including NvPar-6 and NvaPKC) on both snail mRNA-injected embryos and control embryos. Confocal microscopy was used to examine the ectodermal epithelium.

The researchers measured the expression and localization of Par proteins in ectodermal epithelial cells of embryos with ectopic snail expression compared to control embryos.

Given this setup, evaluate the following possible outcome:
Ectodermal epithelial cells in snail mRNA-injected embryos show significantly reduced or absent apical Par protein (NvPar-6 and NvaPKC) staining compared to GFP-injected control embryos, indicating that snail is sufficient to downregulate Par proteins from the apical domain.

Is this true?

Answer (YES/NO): YES